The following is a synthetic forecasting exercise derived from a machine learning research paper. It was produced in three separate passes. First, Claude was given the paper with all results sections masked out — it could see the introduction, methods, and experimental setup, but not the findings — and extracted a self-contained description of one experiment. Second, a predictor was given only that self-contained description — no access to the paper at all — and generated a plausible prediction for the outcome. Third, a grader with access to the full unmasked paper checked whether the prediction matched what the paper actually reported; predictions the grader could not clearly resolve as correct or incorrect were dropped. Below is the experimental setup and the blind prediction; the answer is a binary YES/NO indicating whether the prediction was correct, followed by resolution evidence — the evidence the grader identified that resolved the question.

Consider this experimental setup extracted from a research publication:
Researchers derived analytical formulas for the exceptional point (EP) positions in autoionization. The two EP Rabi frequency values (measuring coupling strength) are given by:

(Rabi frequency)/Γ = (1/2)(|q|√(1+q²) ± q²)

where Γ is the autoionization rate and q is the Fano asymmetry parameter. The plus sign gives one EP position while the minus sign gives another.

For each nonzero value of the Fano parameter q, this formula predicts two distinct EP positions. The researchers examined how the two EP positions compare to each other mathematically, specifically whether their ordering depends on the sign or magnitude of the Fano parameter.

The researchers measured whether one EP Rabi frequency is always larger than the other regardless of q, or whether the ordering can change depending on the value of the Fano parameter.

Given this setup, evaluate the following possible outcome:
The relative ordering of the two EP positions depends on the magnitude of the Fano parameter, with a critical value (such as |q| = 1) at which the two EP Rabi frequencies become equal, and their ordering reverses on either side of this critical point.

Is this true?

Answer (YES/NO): NO